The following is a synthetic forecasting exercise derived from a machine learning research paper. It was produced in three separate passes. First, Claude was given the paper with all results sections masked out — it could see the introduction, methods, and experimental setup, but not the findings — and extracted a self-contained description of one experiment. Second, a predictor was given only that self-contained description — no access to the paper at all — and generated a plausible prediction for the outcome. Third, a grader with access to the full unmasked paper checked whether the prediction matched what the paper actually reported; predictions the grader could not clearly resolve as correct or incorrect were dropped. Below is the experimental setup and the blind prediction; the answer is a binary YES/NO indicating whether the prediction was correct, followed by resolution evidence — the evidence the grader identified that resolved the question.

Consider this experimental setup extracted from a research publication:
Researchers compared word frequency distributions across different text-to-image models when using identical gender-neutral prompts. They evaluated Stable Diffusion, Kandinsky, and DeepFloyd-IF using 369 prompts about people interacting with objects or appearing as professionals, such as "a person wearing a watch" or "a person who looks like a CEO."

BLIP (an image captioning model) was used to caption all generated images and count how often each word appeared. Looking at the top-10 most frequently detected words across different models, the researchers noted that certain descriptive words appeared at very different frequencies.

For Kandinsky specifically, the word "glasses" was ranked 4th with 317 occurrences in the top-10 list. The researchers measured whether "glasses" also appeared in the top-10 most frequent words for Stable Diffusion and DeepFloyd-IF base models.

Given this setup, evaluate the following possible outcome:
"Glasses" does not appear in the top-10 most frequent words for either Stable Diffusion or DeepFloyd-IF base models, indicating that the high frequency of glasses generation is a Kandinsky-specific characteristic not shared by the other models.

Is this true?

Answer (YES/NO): YES